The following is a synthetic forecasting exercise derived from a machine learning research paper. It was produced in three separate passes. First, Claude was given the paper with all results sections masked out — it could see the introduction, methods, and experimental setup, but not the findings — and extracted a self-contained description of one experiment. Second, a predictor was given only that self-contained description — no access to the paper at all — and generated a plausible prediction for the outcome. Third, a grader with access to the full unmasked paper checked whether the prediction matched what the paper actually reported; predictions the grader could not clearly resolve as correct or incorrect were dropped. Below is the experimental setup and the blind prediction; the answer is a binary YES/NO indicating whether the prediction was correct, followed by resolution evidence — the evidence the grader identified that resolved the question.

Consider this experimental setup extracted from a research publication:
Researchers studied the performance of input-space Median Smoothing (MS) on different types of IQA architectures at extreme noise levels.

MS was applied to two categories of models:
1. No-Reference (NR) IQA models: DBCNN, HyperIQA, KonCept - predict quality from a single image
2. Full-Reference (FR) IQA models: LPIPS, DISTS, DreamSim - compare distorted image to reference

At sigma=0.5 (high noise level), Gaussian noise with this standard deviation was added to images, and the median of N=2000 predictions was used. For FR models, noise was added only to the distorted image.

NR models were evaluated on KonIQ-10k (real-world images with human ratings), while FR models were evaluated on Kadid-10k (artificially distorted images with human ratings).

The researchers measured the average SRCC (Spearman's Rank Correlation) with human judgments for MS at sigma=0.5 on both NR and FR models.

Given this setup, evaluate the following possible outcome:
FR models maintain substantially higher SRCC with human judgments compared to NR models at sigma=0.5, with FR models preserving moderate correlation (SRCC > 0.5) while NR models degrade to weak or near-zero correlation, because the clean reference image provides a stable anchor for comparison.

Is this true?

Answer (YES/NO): NO